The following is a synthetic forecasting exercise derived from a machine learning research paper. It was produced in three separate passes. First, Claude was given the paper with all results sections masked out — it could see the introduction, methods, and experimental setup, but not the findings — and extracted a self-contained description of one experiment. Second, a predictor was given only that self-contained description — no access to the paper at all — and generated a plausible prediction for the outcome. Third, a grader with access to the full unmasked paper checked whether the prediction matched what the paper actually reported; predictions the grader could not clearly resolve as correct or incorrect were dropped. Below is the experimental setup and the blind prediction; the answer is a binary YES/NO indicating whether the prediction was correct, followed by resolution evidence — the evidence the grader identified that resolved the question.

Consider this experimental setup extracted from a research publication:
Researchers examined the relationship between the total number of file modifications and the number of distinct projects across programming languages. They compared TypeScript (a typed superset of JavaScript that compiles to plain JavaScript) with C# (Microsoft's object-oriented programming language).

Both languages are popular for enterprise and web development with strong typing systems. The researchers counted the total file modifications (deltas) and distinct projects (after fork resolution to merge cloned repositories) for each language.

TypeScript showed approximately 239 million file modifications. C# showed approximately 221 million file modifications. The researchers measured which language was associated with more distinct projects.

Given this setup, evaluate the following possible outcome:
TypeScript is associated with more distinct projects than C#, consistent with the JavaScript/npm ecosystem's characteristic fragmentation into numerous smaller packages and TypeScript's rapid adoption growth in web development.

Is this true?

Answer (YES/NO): NO